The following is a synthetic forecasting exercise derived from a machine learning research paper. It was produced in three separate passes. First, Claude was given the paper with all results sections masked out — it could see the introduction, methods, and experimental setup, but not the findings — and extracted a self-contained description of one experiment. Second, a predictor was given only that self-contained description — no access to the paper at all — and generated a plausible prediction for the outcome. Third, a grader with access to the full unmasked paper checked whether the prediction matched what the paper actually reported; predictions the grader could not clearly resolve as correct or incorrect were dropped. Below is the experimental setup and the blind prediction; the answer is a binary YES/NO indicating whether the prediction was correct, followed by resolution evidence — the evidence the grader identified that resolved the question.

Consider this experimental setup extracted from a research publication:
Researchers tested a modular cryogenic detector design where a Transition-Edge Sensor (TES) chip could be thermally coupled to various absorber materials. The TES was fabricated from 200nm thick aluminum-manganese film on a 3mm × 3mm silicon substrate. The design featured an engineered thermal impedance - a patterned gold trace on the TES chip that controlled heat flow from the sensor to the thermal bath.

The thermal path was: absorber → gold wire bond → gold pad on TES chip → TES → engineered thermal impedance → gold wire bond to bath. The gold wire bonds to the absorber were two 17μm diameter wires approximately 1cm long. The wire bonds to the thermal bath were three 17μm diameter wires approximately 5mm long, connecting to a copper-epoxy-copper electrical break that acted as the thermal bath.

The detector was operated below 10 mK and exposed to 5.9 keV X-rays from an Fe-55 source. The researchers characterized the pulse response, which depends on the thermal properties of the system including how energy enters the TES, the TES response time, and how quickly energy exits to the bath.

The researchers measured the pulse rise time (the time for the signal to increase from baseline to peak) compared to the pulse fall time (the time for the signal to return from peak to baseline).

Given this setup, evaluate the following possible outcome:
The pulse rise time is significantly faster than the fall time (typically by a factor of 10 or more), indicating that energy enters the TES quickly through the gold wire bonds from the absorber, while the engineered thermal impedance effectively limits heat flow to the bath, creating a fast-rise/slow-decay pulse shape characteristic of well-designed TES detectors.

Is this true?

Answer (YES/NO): YES